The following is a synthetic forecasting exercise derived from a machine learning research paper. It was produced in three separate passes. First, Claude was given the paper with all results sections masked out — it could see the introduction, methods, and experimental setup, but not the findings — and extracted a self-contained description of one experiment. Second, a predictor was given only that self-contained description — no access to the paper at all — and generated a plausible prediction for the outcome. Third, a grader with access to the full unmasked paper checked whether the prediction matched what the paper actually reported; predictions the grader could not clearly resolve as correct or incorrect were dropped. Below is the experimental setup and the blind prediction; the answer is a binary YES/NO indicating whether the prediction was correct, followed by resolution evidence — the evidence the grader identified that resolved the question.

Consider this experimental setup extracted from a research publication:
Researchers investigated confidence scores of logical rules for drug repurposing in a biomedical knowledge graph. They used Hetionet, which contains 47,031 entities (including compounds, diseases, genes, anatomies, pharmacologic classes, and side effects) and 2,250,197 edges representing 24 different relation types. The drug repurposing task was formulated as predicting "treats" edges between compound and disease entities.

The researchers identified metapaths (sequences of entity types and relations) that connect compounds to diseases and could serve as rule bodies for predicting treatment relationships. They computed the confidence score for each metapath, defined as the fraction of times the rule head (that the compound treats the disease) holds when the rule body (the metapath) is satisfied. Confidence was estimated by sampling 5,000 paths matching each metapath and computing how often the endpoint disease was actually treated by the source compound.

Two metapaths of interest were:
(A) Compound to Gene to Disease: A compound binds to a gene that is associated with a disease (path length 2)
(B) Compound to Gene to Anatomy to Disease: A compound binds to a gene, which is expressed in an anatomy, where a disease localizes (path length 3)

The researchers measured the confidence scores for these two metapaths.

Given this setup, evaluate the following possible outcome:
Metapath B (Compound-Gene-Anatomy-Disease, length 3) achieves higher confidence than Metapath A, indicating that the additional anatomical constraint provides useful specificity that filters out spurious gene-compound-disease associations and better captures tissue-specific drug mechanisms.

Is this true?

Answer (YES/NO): NO